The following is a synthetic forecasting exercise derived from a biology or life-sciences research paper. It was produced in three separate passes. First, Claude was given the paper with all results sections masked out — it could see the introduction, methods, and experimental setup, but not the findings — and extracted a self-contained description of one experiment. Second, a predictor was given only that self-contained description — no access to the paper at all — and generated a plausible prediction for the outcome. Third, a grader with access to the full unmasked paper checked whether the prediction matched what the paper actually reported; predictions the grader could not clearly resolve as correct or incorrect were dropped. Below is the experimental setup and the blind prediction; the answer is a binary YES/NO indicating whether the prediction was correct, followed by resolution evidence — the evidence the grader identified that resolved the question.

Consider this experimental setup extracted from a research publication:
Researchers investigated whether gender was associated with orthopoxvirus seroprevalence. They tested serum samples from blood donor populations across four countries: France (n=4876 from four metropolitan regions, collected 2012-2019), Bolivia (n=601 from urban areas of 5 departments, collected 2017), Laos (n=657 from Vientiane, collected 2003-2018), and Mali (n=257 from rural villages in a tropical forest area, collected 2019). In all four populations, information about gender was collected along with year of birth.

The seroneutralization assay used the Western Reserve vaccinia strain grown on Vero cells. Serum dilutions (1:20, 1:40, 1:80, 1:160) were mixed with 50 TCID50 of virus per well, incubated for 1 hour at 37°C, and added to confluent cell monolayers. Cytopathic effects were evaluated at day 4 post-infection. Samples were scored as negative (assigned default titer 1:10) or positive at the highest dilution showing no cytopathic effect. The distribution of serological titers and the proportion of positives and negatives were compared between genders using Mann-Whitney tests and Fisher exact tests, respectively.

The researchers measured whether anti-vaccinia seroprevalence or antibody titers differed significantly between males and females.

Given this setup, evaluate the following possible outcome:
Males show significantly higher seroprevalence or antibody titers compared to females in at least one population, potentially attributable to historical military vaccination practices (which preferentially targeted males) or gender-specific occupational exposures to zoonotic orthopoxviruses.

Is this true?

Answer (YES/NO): YES